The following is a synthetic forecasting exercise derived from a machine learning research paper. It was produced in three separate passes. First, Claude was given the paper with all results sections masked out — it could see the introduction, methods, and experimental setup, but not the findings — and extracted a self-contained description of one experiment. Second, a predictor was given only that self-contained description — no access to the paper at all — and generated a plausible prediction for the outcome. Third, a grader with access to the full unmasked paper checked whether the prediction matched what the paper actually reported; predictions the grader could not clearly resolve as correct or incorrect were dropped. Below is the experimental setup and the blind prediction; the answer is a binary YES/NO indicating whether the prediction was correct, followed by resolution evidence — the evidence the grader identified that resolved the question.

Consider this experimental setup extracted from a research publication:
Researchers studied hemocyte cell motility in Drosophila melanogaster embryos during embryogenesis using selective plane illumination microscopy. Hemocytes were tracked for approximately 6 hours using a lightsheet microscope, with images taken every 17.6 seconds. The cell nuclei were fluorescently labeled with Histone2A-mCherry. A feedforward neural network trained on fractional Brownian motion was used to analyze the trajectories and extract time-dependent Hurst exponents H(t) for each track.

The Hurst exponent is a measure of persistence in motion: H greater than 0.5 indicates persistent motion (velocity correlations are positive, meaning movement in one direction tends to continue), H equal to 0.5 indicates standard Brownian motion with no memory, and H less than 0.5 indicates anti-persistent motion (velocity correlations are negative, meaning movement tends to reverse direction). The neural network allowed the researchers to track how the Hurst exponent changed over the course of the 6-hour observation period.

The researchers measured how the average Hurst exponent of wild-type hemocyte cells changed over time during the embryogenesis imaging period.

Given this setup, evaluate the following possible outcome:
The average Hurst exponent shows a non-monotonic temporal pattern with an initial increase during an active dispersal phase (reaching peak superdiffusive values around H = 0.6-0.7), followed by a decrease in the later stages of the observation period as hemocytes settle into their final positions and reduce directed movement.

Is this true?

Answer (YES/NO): NO